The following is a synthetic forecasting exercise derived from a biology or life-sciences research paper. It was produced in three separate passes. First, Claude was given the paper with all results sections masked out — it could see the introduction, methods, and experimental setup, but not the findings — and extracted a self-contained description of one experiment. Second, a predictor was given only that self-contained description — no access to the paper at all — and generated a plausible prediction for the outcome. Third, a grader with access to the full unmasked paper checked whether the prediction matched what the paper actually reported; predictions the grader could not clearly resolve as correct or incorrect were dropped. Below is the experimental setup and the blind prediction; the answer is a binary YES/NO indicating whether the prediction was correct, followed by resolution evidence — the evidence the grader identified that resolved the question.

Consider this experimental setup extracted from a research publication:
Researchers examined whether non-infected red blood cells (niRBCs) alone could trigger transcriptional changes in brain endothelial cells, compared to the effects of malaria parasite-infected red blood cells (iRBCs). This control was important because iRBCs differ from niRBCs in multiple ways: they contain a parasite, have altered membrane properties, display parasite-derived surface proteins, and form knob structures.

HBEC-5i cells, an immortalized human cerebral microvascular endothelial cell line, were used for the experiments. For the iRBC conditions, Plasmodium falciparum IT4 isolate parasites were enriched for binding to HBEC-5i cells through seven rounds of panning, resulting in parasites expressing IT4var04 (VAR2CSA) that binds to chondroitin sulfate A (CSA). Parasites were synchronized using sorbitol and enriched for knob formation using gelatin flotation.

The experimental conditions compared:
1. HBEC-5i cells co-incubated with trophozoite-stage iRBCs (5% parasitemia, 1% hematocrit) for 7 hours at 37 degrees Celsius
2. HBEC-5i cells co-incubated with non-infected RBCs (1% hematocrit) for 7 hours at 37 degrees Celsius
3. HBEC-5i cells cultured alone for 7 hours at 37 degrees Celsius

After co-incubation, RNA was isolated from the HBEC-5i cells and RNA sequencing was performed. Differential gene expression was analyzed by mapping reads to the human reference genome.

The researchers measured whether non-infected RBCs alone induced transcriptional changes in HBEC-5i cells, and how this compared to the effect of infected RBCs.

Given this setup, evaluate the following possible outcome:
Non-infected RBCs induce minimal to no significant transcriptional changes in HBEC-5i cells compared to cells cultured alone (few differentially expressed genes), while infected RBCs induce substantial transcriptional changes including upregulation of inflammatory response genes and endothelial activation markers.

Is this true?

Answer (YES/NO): NO